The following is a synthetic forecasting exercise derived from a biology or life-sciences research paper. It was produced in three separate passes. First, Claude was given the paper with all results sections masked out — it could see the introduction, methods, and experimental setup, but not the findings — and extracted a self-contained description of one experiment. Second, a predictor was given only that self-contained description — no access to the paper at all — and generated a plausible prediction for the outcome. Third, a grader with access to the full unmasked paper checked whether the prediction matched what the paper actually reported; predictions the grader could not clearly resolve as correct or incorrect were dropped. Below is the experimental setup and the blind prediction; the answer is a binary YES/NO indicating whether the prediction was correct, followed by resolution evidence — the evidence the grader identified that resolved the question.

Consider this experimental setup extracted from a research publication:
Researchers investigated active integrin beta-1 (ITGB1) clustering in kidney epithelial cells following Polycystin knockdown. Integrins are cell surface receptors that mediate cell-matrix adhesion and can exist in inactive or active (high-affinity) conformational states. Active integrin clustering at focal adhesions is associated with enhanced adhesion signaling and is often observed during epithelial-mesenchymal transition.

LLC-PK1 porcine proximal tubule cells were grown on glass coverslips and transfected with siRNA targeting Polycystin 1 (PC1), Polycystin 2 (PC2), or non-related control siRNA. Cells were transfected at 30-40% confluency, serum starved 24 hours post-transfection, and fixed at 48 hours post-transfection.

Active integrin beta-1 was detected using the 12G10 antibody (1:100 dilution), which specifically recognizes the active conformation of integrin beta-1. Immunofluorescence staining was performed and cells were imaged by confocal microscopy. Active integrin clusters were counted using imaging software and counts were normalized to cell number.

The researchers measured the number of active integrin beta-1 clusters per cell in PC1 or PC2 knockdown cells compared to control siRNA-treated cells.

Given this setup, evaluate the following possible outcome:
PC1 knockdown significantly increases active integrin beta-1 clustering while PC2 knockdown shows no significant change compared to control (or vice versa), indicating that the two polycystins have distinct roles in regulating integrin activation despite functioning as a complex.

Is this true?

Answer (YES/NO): NO